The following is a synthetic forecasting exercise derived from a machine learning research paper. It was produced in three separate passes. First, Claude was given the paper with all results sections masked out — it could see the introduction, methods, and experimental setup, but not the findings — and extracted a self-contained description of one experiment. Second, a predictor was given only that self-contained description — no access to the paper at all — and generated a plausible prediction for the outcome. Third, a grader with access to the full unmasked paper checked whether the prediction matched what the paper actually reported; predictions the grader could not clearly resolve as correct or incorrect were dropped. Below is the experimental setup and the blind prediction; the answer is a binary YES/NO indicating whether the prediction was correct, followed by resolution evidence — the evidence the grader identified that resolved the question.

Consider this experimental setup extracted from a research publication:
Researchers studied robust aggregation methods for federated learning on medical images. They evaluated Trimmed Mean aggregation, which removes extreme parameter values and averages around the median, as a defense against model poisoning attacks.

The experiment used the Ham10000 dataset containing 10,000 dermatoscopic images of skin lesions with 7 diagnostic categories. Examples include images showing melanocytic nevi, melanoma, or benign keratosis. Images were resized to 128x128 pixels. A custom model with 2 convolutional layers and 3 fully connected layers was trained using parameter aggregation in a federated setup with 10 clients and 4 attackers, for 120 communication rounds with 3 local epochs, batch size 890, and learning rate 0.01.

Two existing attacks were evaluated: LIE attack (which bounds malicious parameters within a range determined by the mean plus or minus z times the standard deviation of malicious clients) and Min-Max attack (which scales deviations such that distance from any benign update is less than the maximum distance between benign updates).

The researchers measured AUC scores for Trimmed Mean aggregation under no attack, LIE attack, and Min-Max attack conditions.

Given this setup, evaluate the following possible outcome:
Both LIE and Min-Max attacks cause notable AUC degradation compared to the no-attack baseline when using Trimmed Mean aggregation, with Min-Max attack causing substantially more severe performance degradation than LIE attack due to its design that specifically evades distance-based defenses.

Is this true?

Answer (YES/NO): NO